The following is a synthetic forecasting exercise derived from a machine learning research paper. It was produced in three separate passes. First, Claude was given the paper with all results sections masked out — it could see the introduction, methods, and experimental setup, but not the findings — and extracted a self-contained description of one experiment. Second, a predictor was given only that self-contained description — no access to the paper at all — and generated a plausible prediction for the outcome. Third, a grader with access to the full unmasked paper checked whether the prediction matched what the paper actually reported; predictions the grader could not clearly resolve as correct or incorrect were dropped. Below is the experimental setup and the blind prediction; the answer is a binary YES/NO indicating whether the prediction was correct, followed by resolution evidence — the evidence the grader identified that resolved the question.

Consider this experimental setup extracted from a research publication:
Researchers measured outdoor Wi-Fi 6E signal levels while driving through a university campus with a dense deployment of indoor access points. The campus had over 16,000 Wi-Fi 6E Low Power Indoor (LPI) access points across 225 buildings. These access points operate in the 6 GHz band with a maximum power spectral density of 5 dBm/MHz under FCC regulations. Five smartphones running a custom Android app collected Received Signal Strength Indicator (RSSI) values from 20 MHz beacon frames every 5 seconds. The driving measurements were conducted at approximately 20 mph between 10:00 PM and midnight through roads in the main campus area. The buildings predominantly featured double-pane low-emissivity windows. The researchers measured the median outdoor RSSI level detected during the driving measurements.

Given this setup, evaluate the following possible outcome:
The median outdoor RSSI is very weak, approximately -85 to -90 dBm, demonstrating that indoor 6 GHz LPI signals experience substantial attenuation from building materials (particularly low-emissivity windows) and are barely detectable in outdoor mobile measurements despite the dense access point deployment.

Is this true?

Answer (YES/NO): NO